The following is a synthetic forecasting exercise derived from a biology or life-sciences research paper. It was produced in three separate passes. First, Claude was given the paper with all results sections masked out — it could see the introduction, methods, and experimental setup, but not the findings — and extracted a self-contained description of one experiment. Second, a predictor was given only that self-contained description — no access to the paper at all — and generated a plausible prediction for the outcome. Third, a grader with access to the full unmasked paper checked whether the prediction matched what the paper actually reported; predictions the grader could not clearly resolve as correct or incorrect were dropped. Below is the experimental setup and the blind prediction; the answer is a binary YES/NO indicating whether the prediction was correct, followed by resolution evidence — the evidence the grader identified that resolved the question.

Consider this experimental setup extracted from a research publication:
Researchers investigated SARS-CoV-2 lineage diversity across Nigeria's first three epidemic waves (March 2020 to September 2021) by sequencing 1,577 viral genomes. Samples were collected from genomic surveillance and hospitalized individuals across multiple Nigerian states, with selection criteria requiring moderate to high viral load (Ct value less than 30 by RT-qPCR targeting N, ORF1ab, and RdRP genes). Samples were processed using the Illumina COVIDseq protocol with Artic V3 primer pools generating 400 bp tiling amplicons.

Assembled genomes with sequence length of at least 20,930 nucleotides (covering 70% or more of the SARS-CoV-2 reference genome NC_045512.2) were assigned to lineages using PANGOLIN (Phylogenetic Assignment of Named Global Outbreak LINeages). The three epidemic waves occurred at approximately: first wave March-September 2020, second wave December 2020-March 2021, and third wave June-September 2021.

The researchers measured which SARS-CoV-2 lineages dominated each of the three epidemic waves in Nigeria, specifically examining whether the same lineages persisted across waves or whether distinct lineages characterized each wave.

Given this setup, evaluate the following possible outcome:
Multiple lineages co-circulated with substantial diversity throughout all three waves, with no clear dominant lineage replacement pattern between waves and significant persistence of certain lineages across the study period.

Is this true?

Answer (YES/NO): NO